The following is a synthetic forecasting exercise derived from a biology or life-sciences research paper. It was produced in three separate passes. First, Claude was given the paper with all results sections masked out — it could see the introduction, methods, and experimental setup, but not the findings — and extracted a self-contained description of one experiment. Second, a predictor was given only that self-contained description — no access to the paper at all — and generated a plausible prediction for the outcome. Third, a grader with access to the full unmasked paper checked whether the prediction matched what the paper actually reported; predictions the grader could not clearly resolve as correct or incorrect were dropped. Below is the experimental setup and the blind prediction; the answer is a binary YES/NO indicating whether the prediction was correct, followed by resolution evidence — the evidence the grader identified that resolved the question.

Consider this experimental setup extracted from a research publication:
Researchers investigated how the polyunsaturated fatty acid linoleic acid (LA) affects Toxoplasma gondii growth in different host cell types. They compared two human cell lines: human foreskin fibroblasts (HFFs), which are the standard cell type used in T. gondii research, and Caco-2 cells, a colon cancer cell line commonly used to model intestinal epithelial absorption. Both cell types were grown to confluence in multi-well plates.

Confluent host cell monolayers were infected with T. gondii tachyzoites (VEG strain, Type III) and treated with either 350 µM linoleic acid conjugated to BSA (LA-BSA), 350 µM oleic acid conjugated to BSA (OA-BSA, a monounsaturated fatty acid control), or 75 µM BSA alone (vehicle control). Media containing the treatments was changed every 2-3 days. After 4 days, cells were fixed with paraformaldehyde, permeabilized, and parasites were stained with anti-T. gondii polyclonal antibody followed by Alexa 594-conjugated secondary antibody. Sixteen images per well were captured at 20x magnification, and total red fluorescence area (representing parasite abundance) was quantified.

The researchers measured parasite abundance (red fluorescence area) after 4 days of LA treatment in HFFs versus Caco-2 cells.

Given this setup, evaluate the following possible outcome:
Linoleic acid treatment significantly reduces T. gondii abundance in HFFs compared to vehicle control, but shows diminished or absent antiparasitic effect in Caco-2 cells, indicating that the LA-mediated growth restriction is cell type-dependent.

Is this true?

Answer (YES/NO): YES